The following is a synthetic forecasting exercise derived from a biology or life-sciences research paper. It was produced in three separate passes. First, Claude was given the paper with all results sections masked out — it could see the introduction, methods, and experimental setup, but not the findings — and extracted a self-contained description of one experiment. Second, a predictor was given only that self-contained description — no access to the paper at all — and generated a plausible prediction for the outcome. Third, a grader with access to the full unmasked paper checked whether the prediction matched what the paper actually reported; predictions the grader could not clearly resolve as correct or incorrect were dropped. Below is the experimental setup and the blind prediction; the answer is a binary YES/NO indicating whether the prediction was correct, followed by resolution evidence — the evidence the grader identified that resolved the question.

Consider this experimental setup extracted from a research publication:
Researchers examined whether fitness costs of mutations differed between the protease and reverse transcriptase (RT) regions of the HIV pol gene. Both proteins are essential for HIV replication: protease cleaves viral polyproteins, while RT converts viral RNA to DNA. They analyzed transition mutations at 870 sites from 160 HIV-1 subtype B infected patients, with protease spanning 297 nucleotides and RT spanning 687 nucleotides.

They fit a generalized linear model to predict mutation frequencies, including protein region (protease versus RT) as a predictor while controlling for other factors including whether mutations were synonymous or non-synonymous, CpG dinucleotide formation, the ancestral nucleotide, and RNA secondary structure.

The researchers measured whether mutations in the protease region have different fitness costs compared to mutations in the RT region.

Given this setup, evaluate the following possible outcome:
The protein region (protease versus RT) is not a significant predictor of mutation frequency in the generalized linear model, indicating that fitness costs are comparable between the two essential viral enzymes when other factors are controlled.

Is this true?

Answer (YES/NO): NO